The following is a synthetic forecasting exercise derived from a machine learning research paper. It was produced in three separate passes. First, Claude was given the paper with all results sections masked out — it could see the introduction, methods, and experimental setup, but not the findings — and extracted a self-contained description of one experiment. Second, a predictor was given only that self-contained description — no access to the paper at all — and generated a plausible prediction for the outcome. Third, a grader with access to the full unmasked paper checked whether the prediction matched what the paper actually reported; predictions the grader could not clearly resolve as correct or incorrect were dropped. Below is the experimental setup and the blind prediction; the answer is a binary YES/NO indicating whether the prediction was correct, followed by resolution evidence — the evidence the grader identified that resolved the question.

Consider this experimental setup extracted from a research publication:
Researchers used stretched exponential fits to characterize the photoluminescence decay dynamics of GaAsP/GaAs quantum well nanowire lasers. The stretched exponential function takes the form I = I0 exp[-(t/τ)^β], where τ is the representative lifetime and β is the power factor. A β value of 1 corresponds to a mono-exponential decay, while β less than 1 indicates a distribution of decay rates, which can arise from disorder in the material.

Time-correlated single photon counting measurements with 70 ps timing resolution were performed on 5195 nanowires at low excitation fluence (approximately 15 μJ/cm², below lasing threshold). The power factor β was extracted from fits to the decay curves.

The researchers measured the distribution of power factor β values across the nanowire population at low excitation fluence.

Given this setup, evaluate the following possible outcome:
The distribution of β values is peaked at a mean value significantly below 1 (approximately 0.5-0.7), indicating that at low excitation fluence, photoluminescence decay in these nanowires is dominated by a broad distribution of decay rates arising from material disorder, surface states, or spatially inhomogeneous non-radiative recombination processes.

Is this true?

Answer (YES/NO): NO